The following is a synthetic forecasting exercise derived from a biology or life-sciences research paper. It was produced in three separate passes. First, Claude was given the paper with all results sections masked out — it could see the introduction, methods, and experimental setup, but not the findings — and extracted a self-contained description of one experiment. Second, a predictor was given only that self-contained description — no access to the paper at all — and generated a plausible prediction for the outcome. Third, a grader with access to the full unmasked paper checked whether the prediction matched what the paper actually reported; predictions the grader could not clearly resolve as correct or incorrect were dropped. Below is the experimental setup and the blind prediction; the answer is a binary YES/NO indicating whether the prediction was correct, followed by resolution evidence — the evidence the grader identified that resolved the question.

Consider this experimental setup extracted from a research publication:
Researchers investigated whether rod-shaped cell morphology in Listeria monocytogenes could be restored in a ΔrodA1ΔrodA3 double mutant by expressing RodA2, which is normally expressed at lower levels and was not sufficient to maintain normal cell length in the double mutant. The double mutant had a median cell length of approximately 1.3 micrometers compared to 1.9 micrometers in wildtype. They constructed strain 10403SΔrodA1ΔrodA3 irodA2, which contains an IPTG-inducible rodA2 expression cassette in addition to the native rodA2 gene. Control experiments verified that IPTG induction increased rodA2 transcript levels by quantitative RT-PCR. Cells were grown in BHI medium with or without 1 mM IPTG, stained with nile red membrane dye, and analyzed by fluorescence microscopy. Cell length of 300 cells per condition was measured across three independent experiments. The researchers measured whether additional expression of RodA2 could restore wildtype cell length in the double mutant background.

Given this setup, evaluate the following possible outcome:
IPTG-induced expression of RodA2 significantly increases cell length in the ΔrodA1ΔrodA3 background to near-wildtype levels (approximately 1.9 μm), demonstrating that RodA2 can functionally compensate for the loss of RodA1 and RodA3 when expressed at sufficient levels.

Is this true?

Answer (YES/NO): NO